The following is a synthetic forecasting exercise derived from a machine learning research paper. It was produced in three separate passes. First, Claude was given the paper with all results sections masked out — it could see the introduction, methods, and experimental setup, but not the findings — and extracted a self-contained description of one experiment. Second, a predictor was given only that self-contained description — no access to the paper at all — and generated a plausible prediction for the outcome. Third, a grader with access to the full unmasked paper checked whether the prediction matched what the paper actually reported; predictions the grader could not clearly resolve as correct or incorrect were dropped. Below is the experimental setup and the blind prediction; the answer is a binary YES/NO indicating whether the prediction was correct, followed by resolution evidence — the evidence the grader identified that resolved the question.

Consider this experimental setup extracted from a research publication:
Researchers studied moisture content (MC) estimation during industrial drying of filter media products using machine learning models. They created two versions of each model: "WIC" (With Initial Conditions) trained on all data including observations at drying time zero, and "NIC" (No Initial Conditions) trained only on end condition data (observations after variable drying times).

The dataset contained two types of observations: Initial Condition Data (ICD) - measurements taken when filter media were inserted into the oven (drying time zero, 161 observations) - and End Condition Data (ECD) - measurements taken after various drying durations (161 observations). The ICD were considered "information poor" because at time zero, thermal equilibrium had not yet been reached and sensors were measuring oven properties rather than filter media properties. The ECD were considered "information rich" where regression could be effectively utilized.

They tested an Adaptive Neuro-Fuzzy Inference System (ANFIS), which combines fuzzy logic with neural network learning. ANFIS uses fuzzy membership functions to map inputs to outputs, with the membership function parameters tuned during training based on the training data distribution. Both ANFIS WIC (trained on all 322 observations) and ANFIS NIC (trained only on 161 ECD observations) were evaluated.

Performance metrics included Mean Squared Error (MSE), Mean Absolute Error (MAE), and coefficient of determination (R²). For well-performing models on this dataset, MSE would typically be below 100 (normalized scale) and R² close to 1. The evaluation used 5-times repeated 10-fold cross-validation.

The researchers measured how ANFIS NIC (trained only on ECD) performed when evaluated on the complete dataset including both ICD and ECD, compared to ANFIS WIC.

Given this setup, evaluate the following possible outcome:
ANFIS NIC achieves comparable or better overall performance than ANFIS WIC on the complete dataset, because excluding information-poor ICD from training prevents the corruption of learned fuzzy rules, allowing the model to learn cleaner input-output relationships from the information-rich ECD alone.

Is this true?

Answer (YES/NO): NO